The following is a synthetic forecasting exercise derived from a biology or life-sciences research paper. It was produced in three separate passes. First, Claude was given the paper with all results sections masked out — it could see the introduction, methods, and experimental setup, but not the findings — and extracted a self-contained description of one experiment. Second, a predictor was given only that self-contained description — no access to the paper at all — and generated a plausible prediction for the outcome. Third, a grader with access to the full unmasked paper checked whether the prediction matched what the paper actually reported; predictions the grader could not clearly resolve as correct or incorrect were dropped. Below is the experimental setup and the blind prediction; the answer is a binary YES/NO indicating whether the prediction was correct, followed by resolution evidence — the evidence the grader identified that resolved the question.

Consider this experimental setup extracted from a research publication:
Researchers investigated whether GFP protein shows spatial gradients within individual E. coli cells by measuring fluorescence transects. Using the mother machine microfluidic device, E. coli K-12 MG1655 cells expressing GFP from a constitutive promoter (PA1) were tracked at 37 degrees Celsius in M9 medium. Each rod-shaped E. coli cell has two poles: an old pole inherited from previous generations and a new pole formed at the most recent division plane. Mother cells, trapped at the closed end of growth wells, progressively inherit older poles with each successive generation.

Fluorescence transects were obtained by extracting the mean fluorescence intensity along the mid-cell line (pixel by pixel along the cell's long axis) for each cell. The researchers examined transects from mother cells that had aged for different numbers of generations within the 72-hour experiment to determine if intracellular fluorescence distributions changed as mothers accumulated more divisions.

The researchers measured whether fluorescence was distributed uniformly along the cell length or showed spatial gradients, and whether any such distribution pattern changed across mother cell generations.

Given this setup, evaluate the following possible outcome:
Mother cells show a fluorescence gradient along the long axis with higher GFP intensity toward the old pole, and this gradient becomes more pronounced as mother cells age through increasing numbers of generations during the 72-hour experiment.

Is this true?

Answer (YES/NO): NO